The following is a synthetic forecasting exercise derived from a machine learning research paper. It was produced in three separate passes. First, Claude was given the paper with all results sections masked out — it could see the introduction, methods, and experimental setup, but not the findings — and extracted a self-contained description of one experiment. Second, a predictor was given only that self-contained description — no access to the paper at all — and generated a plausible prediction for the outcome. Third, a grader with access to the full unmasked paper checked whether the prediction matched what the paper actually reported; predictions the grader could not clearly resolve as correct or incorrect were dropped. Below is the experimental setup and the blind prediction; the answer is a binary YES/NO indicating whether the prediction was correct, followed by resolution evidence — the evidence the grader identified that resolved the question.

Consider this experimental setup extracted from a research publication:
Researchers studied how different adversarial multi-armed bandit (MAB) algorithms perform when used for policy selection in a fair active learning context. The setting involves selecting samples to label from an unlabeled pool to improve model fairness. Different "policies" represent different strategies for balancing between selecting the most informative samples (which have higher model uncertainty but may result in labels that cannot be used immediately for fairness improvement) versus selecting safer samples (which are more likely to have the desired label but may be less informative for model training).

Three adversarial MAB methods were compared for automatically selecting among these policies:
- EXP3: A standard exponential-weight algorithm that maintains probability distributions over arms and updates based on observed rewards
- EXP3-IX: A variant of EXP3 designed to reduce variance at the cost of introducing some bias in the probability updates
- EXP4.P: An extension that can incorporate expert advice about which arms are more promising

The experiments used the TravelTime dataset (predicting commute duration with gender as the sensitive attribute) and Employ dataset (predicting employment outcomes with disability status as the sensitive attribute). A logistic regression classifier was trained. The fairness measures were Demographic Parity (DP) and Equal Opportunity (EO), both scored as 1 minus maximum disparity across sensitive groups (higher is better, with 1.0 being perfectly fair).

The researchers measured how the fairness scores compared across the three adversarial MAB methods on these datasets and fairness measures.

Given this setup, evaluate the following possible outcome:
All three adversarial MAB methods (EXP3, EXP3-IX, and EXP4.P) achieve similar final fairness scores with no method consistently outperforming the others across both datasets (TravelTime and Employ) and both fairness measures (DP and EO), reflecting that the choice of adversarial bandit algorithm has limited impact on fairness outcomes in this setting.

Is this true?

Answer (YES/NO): YES